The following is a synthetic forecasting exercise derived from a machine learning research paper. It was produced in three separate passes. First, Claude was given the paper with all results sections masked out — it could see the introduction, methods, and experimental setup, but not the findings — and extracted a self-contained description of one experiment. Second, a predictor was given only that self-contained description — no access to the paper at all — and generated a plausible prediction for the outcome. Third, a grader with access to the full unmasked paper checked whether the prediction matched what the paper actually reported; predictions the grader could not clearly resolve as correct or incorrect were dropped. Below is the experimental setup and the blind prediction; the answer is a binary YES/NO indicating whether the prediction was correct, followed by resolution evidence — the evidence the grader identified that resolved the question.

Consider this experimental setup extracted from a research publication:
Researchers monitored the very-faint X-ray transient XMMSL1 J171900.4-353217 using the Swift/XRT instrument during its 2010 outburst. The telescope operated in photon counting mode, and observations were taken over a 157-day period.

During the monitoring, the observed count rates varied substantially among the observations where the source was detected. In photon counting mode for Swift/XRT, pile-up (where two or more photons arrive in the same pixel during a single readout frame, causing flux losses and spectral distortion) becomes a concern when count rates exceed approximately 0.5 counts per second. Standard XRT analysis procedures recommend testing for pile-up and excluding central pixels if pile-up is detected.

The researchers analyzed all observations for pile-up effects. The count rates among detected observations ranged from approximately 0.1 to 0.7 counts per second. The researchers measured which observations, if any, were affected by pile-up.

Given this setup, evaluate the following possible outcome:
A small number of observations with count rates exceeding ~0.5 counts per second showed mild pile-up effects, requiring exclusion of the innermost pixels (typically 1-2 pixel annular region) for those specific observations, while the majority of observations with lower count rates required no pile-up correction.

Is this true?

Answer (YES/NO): NO